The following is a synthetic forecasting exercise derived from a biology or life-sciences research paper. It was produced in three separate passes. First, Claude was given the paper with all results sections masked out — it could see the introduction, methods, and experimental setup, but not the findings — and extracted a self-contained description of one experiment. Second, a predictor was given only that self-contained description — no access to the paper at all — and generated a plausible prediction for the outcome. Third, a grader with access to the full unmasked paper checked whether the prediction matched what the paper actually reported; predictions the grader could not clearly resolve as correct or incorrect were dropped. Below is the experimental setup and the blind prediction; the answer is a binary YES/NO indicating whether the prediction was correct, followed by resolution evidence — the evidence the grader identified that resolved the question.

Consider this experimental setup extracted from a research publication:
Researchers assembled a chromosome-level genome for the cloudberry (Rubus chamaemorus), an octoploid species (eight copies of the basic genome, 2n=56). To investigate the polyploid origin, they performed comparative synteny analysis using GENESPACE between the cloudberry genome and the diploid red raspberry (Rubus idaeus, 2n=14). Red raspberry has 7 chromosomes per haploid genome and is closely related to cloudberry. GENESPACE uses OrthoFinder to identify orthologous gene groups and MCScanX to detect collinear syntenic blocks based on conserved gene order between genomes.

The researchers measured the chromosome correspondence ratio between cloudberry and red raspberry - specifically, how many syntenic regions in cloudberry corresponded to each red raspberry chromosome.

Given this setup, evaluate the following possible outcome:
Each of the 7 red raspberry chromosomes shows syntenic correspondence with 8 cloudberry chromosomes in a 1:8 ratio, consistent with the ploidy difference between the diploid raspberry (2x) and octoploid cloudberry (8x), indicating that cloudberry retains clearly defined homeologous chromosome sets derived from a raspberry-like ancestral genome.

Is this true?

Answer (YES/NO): NO